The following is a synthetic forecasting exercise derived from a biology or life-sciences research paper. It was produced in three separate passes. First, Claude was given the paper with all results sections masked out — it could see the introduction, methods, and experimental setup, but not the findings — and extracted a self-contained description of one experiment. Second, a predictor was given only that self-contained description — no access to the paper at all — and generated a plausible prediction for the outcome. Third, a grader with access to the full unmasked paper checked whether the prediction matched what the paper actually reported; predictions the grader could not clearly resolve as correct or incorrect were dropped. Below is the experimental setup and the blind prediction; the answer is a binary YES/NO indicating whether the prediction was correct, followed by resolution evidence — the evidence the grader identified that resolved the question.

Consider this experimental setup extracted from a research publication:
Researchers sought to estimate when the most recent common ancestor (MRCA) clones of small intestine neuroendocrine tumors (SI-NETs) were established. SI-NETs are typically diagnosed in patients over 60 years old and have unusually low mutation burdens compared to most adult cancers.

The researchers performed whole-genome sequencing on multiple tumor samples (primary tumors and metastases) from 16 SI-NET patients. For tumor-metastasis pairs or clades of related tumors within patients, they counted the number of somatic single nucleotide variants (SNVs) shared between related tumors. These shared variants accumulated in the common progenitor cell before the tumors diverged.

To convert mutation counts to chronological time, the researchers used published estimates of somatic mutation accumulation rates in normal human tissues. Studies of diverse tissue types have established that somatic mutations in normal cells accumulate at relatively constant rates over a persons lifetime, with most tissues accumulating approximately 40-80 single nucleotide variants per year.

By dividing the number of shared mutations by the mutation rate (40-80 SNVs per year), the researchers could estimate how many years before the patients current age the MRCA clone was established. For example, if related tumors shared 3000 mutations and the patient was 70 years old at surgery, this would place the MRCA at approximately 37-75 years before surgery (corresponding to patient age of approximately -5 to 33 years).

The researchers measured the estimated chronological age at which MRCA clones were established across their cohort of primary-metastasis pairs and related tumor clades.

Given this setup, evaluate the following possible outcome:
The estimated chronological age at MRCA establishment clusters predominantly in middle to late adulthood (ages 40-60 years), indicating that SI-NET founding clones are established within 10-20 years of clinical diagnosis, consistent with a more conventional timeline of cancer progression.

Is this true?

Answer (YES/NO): NO